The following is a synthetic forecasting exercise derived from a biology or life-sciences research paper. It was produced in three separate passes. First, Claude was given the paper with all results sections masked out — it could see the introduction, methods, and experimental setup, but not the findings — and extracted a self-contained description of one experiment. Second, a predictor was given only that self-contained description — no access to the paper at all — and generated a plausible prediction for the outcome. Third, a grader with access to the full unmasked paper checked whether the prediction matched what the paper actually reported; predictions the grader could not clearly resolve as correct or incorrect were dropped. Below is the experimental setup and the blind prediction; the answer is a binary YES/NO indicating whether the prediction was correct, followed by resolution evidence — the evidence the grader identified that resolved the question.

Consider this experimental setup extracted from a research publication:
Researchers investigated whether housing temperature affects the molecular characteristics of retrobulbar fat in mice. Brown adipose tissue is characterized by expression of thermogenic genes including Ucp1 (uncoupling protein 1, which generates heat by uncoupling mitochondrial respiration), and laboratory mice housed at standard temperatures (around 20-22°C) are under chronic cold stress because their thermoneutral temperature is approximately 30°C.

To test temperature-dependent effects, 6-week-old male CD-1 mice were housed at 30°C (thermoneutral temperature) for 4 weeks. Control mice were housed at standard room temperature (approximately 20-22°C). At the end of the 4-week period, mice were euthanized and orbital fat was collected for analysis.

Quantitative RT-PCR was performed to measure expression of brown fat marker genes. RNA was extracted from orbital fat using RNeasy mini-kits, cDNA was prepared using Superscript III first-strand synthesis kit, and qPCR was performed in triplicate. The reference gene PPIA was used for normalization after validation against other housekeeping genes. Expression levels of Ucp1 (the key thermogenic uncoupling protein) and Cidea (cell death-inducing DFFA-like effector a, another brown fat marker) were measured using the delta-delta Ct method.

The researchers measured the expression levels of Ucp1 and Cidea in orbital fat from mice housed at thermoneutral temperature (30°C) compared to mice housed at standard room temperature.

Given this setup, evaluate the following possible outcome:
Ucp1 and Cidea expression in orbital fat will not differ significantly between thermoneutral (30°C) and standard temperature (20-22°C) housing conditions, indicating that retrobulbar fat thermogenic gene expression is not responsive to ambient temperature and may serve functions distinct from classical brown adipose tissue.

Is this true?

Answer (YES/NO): NO